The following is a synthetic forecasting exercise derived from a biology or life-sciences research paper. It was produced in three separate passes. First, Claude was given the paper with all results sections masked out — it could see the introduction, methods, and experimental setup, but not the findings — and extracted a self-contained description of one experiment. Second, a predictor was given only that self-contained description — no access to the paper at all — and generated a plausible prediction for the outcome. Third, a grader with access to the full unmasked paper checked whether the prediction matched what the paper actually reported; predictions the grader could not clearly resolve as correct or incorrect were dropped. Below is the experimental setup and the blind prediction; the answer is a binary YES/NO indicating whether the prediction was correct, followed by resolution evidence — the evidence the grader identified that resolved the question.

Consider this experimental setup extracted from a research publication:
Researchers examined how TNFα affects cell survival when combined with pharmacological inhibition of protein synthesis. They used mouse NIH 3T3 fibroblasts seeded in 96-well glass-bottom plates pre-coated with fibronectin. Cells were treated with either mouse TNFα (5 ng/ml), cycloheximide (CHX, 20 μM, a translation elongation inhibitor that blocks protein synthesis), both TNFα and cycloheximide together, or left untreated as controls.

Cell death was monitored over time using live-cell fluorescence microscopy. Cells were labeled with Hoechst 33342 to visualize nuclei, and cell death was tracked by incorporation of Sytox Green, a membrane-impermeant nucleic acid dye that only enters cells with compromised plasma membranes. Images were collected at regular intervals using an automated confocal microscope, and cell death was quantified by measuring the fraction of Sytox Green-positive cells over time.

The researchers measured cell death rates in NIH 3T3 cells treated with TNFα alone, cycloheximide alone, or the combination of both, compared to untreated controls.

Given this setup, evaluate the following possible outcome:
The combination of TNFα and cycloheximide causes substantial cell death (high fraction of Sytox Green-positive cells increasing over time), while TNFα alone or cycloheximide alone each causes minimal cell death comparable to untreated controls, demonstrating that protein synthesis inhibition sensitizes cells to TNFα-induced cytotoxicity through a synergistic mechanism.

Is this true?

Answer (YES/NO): YES